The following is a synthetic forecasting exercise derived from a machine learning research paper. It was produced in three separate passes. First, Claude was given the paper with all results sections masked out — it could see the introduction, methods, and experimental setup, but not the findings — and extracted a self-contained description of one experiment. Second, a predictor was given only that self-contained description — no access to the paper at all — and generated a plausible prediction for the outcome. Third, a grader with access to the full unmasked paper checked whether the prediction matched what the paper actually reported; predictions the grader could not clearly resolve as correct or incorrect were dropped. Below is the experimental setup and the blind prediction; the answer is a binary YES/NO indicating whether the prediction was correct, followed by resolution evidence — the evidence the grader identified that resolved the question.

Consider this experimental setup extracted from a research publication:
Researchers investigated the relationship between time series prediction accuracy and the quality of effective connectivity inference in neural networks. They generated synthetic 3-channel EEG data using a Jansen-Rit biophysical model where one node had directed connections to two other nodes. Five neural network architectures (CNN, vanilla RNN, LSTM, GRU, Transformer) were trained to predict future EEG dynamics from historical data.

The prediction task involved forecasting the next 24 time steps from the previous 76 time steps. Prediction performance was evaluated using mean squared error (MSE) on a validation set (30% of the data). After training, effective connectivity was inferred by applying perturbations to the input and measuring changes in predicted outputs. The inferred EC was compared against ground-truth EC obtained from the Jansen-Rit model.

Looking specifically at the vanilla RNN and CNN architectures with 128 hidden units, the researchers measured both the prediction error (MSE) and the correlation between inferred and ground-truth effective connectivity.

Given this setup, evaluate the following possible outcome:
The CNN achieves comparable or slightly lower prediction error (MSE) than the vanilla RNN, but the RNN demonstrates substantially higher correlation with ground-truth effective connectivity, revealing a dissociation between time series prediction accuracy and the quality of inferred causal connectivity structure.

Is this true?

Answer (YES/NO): NO